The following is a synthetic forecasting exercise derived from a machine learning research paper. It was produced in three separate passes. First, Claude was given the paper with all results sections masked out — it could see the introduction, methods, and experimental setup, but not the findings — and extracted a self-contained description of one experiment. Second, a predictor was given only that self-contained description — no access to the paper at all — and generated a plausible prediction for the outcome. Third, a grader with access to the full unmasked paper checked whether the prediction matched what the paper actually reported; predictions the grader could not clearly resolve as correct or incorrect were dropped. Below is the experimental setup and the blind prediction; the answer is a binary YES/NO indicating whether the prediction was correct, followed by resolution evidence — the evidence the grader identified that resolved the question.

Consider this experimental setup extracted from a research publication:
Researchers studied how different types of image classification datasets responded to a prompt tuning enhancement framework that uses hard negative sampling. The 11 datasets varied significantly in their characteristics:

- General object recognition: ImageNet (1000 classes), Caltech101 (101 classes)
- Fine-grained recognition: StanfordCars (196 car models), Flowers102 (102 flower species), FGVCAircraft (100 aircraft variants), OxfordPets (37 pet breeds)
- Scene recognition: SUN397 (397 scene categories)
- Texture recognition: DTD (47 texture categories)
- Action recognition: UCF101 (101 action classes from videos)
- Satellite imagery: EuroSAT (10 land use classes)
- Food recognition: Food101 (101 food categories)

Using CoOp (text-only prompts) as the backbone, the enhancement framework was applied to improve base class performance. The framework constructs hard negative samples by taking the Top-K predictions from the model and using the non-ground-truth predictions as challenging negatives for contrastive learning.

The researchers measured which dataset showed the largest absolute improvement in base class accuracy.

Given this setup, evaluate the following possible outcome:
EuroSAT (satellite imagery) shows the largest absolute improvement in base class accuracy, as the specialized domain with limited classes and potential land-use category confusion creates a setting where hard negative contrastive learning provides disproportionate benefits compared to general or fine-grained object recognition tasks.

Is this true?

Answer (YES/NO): NO